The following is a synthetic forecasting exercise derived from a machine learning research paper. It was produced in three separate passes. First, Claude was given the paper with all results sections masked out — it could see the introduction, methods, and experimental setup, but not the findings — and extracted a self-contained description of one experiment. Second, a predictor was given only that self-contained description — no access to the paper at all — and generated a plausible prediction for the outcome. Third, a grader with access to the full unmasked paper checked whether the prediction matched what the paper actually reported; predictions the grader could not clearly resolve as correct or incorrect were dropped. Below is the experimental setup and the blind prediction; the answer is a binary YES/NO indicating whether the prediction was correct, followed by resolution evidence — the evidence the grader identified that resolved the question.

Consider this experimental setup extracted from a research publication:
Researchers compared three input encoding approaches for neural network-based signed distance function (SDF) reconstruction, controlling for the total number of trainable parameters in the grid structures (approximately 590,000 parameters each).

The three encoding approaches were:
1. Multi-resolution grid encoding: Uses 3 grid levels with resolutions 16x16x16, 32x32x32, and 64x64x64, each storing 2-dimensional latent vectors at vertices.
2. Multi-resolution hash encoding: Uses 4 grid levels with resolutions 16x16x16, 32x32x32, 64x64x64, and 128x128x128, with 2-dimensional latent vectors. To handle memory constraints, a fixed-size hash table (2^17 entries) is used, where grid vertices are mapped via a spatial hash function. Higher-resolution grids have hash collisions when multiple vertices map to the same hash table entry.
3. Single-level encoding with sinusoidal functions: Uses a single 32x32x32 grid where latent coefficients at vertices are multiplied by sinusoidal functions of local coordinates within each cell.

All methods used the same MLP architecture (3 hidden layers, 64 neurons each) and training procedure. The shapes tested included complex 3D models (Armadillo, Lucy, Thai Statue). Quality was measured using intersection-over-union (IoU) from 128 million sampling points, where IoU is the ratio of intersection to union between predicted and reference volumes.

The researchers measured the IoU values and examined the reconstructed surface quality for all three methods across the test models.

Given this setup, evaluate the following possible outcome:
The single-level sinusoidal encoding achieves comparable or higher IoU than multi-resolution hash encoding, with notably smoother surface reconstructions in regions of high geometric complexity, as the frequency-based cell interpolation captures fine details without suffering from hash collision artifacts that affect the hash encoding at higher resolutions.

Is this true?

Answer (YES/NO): NO